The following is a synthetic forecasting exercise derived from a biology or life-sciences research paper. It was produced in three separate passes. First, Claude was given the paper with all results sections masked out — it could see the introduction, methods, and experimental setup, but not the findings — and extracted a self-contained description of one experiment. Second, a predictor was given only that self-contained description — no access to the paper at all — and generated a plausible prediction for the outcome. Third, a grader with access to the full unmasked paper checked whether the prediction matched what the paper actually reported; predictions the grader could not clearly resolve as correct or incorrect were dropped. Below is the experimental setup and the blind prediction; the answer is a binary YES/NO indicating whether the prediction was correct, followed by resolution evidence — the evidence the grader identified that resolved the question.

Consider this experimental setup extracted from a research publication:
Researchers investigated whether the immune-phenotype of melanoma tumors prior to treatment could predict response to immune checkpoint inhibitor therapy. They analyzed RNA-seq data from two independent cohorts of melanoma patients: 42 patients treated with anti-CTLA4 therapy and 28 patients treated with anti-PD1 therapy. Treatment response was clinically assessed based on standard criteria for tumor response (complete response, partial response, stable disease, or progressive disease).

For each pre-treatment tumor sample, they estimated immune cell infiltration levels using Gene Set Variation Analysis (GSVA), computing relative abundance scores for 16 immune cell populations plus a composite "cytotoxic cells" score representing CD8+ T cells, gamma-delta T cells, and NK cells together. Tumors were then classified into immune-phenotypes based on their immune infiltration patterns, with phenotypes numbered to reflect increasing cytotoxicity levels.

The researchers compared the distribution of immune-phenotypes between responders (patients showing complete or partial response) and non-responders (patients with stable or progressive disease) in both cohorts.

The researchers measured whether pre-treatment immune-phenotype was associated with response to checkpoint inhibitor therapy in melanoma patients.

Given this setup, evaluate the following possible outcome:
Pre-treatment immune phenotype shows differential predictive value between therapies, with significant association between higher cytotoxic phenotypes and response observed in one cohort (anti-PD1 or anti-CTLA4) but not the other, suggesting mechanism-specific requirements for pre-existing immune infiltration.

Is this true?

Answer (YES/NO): YES